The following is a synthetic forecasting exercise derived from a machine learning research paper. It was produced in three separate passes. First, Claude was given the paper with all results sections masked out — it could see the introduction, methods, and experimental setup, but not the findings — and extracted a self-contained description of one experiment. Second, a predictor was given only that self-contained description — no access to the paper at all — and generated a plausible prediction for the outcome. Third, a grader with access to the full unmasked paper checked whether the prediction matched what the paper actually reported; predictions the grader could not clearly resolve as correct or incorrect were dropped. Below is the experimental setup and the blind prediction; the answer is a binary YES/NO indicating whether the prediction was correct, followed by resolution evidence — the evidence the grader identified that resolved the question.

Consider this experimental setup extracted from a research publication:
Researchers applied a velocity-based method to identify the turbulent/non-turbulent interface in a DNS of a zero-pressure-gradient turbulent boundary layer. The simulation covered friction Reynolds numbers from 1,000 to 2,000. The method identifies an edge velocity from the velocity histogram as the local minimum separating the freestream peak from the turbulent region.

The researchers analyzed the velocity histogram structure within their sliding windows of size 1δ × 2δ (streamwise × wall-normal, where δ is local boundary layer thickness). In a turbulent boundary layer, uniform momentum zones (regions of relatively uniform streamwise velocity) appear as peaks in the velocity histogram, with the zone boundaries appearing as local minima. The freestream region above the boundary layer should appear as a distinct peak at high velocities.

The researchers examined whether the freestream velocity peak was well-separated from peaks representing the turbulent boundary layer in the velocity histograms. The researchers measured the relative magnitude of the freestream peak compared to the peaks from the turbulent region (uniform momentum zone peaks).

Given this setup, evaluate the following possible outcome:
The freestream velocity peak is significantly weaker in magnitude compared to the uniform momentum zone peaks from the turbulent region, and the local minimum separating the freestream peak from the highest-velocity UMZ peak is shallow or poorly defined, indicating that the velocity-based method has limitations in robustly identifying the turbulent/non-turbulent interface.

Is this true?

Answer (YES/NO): NO